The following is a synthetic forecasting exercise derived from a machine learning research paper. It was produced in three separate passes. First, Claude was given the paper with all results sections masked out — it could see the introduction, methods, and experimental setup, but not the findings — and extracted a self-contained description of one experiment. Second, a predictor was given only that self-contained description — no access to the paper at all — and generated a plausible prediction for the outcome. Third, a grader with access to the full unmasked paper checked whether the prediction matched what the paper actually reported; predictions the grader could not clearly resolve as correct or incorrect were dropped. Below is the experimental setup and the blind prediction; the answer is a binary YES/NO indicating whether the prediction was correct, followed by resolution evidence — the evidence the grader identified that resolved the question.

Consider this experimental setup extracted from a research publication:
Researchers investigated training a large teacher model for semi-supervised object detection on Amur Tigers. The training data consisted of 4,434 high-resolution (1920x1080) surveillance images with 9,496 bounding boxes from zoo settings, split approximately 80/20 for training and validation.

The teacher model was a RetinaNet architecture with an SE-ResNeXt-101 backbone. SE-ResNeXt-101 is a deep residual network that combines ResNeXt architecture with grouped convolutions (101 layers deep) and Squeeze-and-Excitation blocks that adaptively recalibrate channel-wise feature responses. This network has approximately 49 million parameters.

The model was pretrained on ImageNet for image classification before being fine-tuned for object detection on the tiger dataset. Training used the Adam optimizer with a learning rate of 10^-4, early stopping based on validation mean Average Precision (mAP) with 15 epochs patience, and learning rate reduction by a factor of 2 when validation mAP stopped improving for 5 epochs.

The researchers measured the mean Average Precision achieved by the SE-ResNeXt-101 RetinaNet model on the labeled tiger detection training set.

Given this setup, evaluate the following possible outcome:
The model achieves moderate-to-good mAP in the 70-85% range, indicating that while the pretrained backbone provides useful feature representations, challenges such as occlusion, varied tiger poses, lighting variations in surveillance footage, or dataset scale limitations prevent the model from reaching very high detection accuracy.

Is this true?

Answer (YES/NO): NO